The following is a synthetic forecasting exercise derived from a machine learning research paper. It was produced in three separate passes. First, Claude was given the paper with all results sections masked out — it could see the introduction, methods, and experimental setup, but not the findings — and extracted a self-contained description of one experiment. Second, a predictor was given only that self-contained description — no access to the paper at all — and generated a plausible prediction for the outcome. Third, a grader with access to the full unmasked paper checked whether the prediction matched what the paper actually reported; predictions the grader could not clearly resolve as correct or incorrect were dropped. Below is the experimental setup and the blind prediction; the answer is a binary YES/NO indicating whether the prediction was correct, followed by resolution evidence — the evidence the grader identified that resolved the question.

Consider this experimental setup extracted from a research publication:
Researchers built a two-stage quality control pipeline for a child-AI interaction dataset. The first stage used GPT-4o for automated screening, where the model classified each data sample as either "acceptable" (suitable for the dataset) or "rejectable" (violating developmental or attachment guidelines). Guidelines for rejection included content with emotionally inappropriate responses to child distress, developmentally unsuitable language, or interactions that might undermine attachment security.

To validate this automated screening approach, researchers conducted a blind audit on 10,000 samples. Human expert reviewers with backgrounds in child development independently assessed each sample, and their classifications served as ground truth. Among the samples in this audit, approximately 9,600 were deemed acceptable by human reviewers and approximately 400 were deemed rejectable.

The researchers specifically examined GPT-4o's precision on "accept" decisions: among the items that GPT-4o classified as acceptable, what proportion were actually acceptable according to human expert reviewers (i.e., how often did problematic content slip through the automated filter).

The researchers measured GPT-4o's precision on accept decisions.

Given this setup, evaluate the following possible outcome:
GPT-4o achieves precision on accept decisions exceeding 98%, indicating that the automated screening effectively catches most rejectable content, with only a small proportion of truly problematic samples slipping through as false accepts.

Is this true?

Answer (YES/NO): YES